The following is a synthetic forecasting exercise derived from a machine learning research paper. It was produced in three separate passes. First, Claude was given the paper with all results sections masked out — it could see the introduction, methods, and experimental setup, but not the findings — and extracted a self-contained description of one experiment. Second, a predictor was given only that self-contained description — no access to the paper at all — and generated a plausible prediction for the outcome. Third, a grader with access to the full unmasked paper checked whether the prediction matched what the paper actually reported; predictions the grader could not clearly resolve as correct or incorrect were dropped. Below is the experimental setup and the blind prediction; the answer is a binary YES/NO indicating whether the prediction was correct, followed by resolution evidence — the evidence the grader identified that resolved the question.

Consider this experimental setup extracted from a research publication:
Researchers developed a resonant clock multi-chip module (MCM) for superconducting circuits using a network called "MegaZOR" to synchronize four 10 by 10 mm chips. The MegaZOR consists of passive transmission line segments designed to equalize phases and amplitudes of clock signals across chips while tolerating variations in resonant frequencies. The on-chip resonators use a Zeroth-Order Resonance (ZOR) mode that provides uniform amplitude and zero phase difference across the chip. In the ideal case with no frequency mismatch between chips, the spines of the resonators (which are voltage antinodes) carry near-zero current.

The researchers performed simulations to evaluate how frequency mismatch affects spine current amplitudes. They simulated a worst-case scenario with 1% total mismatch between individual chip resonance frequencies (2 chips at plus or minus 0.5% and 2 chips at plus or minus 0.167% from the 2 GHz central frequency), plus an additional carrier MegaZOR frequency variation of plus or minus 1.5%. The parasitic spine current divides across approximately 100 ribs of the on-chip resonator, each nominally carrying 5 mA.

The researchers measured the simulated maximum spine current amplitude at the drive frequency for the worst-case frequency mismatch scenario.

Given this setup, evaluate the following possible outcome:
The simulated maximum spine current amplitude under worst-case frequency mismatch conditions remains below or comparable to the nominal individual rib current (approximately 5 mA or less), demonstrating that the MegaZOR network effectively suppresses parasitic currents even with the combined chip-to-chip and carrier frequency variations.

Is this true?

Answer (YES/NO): NO